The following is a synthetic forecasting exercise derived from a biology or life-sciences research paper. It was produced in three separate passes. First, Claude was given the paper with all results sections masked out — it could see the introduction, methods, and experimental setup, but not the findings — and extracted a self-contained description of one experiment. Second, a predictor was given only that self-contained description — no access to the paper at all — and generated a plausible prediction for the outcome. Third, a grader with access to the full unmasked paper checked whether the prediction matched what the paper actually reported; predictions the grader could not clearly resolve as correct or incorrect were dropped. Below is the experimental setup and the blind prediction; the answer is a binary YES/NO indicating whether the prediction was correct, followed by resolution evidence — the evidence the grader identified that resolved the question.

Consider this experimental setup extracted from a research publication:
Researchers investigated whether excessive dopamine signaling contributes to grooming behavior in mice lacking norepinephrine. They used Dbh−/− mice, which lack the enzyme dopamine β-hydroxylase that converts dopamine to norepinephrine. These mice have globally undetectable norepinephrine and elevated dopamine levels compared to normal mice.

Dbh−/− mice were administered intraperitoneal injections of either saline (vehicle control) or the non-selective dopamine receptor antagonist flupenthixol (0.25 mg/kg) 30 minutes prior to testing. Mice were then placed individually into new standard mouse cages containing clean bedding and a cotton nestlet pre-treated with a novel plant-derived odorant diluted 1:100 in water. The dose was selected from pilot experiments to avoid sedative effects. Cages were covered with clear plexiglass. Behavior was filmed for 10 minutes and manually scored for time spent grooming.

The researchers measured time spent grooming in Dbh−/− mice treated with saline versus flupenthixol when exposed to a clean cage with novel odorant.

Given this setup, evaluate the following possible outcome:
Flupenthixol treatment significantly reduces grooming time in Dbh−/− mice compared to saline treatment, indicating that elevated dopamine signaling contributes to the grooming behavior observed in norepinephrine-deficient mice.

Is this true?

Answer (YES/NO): YES